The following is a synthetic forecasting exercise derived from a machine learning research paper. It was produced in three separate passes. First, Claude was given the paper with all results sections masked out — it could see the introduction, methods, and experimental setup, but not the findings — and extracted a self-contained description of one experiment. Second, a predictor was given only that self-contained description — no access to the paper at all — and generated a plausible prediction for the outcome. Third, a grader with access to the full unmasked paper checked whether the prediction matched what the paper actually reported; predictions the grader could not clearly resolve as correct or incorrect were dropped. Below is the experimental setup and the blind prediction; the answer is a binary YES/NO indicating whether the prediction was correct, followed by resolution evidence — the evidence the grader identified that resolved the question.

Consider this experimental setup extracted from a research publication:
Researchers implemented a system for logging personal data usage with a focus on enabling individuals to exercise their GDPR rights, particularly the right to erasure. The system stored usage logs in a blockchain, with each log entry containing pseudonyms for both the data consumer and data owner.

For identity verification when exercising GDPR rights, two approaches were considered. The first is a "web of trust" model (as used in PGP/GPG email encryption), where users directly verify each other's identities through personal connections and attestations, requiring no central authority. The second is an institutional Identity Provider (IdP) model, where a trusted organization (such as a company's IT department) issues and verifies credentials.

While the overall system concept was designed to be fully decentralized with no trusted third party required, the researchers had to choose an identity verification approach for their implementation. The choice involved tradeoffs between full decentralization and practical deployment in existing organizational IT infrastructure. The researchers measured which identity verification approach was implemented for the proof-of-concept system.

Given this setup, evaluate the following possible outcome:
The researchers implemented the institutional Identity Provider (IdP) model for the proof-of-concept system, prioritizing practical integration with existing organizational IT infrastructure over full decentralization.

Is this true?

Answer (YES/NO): YES